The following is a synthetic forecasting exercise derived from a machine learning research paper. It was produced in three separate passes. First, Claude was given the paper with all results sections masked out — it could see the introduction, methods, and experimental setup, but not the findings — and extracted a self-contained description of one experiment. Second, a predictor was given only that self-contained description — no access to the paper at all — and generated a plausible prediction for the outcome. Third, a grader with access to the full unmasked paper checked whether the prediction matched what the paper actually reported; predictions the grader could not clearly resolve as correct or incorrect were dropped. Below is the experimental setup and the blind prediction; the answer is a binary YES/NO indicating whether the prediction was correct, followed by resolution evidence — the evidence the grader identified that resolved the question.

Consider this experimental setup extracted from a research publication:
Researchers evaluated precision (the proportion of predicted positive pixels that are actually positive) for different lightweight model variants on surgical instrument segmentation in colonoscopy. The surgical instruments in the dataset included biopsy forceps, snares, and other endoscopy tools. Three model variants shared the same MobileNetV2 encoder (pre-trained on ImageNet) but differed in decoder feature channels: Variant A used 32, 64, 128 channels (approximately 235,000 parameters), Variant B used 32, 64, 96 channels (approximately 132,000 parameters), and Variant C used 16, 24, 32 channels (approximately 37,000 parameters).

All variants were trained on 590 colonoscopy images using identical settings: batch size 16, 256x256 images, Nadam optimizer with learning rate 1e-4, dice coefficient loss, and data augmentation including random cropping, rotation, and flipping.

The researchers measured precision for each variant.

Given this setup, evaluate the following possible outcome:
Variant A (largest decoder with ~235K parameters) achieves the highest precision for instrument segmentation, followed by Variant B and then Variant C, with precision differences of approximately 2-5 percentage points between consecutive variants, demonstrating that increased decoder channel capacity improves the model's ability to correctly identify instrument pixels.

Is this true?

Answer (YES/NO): NO